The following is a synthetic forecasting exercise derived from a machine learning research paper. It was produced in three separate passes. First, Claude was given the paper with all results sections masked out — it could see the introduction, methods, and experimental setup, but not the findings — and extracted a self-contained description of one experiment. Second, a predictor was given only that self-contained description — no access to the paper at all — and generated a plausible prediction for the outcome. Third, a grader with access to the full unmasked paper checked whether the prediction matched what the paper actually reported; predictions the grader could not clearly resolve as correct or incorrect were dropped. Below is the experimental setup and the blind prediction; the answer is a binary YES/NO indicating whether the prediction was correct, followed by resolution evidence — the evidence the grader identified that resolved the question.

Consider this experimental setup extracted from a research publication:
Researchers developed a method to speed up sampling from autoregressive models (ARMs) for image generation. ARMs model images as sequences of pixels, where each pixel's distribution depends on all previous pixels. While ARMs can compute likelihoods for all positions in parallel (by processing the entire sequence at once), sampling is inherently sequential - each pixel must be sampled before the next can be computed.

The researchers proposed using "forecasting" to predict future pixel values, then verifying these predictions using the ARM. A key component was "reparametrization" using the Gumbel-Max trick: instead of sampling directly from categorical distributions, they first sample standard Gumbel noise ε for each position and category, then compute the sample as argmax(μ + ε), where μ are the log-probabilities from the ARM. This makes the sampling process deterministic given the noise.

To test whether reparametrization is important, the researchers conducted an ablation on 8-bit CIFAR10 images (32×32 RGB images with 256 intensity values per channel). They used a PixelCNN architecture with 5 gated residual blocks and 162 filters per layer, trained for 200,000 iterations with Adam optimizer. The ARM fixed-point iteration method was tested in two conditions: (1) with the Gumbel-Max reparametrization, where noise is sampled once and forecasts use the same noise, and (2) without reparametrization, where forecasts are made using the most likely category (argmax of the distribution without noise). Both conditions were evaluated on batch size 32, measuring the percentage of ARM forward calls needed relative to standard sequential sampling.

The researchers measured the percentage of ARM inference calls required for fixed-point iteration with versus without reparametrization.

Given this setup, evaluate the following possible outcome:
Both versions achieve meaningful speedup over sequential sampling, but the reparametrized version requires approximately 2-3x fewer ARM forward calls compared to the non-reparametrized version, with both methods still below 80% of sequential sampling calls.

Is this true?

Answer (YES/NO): NO